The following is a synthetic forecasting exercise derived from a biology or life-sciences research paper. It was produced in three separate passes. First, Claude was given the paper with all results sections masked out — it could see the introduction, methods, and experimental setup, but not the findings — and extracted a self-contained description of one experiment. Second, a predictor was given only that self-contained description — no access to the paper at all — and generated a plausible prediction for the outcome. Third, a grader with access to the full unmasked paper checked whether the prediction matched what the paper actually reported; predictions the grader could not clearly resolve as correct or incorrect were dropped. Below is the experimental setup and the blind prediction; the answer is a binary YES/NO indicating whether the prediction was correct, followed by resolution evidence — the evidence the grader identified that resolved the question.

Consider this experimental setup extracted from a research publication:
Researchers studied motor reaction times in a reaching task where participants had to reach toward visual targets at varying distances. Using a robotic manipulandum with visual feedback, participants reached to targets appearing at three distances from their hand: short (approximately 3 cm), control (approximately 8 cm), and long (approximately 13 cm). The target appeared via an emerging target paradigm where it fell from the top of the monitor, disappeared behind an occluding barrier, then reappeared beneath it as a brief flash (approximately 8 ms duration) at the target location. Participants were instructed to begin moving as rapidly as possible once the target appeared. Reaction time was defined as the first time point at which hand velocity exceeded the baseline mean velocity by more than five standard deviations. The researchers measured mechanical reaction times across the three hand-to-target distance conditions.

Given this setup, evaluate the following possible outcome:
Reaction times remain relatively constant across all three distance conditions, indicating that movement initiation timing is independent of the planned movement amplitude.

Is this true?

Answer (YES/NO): NO